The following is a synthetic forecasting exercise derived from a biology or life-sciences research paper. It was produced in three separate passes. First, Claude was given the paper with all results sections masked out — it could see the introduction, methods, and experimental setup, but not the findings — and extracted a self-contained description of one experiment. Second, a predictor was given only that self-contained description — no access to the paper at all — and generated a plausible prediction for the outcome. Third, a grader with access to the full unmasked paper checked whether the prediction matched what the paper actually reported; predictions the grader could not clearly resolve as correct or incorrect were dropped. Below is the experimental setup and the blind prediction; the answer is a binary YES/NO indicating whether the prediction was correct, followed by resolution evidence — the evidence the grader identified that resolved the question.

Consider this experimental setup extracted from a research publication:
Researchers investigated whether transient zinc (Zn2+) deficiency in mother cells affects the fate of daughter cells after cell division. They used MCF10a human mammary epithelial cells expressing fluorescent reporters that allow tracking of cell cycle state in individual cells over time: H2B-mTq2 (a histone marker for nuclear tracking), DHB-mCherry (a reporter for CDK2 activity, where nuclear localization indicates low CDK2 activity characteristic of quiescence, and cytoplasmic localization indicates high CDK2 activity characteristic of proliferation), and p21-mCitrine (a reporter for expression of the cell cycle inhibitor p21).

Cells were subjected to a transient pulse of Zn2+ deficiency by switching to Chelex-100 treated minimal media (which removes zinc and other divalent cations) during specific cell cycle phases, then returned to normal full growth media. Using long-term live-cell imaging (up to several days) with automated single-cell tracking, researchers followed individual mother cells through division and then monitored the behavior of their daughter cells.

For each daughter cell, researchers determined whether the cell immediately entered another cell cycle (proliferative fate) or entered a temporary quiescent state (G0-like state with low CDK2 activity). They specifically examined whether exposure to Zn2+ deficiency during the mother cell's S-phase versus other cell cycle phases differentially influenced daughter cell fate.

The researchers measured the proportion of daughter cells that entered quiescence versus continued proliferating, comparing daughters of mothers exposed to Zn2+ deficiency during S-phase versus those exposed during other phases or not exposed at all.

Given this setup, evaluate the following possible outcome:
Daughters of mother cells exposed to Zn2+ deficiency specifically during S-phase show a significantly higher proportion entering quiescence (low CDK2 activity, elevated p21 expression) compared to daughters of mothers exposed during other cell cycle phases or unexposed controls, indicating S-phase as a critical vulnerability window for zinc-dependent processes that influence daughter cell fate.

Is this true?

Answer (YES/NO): YES